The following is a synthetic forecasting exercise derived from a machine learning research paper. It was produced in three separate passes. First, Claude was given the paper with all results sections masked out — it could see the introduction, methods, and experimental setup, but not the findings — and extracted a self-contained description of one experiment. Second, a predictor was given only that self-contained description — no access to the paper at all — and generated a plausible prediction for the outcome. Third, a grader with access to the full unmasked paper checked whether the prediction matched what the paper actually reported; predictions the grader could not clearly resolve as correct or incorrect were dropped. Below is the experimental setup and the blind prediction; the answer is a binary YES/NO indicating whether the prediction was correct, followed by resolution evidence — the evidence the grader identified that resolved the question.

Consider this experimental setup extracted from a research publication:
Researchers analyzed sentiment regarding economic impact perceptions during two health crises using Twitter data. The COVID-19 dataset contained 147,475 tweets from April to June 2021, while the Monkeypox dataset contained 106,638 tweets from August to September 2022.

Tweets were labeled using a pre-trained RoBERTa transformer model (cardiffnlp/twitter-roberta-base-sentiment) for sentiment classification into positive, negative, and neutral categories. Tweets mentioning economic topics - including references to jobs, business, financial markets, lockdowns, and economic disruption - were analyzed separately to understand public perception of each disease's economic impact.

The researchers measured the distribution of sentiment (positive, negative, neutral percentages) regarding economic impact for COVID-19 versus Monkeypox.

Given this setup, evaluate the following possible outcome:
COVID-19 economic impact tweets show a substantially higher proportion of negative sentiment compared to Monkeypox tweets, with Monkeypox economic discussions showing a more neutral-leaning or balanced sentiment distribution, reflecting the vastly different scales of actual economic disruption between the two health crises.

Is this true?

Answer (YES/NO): NO